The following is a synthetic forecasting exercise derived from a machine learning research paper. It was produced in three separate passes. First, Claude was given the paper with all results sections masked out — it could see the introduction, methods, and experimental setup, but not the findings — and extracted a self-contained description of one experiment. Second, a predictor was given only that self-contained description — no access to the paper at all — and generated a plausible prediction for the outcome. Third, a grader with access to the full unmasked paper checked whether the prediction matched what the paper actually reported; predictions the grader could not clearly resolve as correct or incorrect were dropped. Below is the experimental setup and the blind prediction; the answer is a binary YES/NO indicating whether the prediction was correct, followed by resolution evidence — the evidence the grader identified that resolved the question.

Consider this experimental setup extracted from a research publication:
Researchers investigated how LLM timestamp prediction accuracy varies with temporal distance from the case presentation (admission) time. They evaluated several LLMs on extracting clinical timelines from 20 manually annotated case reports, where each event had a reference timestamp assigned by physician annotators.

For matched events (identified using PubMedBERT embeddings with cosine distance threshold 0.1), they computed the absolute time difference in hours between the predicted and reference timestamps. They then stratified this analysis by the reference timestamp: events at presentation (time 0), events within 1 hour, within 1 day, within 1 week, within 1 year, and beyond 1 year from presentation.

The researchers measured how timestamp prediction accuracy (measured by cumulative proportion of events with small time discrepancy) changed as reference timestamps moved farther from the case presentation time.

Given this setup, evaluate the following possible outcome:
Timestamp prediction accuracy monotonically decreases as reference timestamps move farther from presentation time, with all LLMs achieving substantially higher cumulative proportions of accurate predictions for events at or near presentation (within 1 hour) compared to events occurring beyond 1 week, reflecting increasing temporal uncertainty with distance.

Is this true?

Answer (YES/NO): YES